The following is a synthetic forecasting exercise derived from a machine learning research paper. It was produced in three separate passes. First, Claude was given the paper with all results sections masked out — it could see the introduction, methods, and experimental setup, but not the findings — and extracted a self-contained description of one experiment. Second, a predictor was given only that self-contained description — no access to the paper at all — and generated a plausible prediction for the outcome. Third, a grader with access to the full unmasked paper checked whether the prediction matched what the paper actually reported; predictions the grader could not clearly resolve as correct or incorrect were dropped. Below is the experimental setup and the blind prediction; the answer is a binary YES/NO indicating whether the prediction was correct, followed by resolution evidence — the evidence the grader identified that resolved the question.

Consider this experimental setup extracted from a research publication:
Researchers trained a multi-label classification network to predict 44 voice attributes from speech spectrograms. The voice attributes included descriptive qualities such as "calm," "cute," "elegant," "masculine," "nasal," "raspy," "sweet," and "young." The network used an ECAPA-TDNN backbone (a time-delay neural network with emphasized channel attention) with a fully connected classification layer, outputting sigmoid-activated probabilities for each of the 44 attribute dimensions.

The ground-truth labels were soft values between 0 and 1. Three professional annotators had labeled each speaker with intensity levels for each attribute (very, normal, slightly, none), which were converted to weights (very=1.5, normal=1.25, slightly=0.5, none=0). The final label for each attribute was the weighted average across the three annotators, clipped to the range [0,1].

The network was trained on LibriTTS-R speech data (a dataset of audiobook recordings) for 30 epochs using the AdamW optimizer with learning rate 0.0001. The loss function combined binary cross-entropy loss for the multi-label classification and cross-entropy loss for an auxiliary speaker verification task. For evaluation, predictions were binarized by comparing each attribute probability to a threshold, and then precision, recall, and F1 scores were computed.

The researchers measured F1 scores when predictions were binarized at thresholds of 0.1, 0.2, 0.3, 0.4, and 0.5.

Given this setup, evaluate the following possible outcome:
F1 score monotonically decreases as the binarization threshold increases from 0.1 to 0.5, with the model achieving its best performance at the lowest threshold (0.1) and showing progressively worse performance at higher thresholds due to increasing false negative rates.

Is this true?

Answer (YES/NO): NO